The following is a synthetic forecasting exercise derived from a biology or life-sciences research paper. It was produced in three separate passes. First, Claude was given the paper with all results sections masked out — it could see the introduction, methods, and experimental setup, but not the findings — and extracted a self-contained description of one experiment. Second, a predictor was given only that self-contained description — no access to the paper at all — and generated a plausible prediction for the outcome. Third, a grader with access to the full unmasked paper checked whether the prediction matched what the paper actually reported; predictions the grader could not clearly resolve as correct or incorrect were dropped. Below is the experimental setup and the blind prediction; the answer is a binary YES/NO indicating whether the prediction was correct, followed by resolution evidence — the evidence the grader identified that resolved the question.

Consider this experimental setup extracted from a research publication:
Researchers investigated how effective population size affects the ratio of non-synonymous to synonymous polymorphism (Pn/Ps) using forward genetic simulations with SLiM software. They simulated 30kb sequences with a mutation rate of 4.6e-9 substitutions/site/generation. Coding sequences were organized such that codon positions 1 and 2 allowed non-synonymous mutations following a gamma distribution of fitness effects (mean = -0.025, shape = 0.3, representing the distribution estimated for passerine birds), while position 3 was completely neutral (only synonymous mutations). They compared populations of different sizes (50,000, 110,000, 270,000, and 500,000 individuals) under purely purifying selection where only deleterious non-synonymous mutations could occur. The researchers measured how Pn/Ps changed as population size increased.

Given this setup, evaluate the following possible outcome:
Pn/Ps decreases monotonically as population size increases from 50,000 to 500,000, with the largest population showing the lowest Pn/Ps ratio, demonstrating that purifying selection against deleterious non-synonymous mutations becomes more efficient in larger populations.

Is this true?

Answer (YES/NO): YES